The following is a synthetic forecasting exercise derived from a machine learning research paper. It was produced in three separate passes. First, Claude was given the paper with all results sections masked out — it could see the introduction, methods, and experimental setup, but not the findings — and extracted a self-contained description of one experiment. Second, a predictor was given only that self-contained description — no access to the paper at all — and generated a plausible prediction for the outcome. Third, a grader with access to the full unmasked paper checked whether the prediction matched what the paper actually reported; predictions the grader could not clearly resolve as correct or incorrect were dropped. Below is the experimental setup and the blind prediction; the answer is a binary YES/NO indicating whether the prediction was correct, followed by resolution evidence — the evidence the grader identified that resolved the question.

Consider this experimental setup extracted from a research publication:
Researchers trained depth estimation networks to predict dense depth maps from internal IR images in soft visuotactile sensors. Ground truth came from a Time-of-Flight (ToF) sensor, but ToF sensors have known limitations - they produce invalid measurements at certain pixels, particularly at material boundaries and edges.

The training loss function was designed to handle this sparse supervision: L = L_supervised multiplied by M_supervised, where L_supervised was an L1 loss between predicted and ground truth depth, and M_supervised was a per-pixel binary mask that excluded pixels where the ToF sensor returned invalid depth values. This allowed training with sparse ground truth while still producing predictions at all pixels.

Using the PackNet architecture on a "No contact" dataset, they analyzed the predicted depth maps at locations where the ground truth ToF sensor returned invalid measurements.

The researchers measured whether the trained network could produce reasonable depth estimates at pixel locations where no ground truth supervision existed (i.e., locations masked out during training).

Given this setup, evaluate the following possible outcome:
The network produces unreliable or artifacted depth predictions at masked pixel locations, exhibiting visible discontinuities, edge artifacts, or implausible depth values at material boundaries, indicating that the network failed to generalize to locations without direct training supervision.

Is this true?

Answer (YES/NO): NO